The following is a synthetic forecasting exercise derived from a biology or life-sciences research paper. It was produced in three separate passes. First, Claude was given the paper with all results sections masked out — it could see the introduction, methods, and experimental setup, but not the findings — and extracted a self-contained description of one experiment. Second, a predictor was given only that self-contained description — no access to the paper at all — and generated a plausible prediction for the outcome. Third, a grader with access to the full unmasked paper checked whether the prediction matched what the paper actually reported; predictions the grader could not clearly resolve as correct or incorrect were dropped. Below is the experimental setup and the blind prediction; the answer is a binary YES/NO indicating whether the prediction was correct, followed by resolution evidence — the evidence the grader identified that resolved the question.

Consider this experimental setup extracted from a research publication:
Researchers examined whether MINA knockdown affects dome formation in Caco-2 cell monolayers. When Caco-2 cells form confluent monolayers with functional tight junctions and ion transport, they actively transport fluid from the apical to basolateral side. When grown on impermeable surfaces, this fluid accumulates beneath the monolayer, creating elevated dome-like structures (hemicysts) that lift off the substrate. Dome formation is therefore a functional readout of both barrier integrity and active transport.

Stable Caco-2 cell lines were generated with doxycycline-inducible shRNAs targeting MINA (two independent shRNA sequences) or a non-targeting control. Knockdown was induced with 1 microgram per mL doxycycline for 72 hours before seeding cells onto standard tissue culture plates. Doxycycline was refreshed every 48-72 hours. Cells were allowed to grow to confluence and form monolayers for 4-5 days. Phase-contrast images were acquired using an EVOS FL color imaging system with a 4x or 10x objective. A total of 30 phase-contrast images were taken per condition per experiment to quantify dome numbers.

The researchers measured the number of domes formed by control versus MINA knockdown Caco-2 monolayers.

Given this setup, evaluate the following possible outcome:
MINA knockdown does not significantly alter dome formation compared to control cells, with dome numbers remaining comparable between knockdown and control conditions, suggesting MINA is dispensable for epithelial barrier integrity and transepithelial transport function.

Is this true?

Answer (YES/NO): NO